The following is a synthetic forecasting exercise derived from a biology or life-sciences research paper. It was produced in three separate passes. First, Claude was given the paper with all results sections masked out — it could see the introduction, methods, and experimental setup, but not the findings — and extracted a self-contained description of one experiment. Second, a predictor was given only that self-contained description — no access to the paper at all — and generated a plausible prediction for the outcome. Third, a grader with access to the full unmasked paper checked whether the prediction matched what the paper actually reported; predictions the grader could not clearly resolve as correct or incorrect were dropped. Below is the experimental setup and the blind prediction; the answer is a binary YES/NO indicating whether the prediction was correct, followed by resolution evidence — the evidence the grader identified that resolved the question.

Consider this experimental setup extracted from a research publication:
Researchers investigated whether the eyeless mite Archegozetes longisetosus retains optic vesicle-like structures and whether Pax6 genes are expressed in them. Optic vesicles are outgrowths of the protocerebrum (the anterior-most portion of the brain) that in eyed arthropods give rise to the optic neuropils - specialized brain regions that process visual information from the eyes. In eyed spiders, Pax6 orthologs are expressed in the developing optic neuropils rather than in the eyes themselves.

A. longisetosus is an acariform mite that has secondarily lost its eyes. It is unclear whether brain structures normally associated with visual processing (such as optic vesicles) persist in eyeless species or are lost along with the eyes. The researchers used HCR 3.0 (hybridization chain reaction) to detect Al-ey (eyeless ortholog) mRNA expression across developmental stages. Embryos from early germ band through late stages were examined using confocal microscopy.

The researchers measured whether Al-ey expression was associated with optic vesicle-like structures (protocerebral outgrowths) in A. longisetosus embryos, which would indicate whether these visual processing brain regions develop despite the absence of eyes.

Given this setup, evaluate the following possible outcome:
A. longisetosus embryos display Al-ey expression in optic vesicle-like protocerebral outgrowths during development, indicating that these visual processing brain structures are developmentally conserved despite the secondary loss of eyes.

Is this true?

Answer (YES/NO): YES